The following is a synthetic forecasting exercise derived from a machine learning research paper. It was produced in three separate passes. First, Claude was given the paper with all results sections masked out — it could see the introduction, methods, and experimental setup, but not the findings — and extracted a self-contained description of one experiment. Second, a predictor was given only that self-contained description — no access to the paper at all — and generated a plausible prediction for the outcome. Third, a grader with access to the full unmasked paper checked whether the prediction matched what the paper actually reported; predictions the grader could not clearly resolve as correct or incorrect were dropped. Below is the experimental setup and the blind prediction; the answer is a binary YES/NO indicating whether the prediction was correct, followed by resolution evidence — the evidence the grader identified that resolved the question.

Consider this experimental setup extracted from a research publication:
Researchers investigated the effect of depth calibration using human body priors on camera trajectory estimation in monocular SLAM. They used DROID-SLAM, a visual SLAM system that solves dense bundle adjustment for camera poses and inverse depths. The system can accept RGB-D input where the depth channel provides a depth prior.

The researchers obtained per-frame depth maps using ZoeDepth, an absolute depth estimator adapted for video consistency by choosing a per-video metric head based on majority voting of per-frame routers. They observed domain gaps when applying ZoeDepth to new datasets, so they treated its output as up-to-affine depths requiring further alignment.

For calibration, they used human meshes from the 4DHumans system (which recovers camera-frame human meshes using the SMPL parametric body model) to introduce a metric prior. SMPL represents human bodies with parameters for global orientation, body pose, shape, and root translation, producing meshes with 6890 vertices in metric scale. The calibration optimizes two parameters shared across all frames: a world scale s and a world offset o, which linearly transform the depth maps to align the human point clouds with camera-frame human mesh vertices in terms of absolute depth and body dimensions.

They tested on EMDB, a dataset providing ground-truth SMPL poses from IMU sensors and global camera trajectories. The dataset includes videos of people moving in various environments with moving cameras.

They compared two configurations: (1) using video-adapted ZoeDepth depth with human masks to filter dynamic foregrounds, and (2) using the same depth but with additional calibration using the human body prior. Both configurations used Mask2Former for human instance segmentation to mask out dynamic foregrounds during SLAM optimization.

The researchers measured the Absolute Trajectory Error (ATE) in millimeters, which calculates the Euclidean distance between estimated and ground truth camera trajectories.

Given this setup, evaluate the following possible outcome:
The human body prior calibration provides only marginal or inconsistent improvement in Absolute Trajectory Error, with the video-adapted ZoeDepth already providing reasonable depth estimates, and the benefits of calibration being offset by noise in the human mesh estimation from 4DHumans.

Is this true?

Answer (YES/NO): NO